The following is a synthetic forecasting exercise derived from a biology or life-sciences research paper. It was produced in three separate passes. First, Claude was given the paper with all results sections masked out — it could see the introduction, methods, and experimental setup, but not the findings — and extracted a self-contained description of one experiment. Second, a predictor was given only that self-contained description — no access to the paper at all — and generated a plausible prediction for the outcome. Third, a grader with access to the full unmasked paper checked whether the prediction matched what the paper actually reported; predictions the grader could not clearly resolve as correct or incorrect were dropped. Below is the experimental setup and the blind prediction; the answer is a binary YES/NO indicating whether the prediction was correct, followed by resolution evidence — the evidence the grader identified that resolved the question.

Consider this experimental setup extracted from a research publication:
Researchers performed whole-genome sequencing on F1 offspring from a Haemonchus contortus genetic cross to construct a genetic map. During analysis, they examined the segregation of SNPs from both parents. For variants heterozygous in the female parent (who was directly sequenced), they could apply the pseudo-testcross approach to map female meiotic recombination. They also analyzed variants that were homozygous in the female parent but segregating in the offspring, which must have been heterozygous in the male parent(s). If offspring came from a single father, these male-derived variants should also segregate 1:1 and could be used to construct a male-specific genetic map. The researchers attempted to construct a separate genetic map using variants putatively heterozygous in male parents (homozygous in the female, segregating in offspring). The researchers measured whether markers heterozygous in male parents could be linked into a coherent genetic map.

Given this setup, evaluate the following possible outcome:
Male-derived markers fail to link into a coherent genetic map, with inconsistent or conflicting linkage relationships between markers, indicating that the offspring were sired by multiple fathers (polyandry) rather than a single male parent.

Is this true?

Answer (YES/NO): YES